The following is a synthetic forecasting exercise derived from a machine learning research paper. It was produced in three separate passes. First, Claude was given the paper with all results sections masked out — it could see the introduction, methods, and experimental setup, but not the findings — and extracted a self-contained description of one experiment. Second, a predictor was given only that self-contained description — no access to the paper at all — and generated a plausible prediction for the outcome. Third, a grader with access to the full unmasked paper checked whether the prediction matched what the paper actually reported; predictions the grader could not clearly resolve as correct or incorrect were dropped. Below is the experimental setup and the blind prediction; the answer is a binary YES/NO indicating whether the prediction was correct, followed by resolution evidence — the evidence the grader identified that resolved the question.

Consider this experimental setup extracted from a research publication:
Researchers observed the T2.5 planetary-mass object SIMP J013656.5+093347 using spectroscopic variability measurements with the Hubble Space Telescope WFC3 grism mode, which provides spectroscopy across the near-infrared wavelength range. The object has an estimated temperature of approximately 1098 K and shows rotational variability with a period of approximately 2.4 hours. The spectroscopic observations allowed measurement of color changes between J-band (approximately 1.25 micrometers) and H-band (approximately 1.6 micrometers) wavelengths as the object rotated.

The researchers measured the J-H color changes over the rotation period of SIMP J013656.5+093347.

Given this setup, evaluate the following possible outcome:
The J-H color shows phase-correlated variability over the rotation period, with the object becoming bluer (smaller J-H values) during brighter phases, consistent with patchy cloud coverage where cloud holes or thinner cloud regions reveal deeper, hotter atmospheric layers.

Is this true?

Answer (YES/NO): NO